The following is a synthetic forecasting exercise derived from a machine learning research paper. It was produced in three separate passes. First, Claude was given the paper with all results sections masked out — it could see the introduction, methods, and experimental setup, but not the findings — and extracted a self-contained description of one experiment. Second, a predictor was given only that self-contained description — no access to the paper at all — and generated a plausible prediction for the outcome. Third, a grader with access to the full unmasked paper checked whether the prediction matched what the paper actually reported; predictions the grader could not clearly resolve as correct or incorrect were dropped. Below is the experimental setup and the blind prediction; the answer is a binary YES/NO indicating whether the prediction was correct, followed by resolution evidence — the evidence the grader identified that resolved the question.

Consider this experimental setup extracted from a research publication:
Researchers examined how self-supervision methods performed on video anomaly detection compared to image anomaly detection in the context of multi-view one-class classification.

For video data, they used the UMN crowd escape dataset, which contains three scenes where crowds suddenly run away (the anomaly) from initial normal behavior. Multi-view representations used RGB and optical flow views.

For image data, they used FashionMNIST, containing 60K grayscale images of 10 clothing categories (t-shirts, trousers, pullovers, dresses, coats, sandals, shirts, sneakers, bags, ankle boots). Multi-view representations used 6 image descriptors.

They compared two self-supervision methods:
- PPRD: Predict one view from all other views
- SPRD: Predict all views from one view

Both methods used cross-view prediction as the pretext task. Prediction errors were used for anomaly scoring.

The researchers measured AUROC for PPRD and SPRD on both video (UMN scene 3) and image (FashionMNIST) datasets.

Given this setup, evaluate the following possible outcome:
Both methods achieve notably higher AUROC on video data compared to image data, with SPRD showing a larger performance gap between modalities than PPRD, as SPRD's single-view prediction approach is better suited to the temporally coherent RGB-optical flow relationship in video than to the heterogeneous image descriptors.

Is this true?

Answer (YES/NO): NO